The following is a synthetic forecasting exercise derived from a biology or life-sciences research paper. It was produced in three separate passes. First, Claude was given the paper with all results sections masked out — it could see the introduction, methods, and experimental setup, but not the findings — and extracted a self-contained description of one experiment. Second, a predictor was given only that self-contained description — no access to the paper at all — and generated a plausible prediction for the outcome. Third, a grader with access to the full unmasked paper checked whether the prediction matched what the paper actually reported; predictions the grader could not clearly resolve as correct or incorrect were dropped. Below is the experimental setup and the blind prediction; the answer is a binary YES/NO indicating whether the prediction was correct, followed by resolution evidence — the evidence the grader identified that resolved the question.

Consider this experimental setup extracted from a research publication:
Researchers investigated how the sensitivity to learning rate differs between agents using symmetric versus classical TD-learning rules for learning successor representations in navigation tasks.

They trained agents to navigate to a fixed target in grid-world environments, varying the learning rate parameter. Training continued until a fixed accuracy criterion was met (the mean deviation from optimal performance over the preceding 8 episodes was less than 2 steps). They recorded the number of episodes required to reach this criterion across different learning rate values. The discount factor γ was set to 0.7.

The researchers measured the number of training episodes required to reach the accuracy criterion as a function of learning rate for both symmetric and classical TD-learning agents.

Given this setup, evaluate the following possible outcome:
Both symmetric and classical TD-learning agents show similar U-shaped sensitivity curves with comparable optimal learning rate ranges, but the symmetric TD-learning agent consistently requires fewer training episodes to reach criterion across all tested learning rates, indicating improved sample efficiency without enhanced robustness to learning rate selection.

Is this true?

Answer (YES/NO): NO